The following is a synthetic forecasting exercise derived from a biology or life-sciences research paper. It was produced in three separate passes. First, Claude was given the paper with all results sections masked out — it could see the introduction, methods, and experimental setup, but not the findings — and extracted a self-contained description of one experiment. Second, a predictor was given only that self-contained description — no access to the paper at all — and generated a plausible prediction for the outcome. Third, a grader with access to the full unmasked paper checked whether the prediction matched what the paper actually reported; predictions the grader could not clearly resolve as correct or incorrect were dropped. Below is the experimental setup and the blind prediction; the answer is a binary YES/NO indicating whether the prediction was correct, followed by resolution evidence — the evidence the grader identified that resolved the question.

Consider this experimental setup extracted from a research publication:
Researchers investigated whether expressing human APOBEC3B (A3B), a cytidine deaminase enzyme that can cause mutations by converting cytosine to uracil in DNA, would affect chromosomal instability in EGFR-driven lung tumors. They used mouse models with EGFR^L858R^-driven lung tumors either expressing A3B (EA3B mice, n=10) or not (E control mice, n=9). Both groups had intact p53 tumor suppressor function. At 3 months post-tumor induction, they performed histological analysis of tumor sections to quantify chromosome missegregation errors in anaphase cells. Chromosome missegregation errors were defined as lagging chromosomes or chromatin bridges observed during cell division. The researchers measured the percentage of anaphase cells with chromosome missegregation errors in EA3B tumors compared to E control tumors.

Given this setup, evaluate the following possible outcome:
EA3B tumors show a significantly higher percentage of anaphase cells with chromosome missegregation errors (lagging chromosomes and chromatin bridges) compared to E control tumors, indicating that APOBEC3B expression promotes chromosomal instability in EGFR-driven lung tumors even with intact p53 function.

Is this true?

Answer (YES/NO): YES